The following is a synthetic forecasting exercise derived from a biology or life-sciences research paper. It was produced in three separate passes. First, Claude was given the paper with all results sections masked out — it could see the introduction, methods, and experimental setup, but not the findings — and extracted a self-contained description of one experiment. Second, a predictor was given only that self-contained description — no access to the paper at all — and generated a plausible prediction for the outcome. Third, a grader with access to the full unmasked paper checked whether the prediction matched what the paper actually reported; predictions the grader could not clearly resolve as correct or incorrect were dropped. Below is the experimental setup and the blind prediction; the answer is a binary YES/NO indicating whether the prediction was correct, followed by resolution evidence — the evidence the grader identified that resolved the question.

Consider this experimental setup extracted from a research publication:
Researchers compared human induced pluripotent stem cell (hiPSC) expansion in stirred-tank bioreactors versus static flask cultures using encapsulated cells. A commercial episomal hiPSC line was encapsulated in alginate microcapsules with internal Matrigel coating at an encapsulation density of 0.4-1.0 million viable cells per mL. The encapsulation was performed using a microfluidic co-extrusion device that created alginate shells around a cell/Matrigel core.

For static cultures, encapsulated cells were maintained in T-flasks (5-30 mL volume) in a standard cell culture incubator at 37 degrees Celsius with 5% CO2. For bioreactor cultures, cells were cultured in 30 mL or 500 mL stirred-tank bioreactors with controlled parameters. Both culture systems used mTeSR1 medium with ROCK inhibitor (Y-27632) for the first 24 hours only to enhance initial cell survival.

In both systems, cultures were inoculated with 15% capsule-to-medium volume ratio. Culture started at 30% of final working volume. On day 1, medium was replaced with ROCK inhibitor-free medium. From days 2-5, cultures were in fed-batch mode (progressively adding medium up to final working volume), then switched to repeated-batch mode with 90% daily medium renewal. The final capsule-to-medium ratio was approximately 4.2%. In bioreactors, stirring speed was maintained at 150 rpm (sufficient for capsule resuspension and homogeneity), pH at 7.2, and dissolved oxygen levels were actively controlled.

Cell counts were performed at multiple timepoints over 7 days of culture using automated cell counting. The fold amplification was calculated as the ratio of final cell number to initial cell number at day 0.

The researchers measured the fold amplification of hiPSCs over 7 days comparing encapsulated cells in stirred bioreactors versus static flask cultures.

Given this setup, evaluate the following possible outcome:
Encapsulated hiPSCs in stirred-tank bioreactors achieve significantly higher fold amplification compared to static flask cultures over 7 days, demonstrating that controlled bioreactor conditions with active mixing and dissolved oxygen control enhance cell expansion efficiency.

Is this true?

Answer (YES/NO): NO